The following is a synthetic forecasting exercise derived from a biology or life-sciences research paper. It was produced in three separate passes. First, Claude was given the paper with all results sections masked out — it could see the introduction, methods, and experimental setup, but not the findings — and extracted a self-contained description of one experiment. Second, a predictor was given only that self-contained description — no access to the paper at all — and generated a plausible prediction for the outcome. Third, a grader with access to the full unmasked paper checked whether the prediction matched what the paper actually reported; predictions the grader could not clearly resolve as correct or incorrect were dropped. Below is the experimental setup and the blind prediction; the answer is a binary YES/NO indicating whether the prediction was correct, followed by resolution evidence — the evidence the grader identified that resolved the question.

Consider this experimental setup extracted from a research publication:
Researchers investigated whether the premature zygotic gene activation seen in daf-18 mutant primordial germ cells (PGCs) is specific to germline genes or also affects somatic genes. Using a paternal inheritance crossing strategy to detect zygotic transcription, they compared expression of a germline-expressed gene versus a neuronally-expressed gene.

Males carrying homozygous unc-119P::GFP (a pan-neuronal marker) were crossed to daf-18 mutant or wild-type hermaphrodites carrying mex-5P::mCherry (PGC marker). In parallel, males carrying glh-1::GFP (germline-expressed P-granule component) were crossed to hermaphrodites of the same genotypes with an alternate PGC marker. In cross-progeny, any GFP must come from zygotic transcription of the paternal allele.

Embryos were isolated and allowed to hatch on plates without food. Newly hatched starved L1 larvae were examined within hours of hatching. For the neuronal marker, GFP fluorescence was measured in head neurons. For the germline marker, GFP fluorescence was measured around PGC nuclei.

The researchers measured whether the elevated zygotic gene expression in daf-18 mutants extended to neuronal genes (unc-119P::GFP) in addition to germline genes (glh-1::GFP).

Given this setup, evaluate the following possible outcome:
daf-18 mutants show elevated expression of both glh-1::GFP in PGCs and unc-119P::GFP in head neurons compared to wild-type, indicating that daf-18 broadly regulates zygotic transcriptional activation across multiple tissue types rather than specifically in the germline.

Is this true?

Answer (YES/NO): NO